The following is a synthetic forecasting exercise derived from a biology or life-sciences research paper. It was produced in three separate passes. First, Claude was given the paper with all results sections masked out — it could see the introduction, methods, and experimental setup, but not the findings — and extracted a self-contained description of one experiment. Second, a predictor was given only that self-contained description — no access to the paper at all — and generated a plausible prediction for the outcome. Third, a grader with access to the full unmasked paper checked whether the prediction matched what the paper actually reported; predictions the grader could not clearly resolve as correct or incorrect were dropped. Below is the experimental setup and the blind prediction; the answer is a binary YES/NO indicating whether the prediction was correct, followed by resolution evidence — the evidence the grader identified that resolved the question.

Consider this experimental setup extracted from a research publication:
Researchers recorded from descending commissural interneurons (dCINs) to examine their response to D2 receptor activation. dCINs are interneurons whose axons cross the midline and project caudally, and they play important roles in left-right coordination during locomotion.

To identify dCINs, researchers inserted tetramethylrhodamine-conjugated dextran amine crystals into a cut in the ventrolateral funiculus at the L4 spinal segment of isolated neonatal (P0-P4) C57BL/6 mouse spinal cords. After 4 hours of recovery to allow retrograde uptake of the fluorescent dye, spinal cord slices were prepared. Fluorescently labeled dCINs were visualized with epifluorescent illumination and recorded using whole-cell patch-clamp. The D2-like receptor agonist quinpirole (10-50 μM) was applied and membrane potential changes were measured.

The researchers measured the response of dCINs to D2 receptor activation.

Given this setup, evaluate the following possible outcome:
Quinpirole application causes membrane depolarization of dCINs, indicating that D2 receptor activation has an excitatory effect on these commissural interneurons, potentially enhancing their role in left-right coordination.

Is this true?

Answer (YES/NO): NO